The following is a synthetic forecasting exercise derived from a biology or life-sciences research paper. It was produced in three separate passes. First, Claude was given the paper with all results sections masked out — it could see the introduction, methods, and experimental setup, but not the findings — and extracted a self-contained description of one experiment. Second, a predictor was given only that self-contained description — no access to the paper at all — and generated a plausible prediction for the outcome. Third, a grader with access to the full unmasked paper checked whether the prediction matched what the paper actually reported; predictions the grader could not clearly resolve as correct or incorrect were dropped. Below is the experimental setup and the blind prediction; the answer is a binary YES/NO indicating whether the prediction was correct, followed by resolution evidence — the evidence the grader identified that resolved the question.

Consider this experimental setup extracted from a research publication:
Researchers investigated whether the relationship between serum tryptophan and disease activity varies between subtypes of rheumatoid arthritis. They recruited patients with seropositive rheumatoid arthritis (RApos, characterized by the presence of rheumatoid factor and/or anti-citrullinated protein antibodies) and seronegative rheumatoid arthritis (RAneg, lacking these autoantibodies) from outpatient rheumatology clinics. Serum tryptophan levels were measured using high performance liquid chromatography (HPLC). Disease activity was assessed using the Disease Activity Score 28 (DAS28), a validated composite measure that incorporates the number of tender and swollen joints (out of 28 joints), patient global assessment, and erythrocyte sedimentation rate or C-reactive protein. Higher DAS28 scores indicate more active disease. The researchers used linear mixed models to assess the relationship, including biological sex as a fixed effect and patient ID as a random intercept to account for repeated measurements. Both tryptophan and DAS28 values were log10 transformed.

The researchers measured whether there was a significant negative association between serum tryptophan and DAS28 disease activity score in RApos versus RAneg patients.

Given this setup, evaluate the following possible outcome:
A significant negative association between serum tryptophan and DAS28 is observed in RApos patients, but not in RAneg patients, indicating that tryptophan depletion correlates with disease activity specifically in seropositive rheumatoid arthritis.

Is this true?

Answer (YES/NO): NO